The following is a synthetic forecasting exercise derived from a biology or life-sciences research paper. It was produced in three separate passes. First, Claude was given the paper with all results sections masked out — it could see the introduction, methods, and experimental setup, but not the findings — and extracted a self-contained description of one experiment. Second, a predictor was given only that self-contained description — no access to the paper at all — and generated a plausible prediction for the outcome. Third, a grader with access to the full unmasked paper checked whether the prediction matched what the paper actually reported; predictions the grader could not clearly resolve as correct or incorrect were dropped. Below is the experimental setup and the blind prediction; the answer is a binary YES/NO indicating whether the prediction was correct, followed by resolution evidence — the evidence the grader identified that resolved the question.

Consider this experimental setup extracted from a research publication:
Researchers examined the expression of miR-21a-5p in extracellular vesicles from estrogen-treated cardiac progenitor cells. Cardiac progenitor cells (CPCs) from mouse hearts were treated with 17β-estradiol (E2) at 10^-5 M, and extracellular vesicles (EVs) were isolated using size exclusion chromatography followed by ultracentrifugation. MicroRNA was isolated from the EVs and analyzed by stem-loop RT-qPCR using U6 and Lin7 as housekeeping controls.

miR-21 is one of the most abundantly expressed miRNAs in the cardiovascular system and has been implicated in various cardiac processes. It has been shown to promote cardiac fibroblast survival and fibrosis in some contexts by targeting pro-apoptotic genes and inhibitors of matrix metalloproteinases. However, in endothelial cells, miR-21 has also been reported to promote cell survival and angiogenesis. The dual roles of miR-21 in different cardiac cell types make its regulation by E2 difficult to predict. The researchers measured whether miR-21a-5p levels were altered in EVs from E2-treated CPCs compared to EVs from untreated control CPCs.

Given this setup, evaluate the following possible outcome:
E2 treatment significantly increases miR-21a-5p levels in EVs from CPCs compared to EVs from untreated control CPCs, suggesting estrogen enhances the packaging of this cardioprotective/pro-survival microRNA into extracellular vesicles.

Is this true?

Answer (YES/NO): YES